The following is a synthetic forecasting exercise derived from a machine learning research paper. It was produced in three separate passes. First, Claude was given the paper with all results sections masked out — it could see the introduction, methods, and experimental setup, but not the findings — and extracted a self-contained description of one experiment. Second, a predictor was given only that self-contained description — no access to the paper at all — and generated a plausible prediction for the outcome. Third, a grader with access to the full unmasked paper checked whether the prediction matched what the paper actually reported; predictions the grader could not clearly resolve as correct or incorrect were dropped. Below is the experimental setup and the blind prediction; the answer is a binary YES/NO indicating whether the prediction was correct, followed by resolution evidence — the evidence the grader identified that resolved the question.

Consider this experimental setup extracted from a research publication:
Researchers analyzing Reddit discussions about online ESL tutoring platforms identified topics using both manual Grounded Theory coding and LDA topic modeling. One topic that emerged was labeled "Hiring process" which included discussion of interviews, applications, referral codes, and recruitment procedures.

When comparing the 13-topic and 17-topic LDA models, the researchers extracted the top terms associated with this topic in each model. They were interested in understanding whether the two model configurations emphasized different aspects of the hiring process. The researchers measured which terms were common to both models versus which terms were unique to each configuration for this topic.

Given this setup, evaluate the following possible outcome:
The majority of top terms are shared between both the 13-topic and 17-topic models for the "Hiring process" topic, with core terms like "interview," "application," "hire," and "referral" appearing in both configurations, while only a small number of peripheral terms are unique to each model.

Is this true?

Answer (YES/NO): NO